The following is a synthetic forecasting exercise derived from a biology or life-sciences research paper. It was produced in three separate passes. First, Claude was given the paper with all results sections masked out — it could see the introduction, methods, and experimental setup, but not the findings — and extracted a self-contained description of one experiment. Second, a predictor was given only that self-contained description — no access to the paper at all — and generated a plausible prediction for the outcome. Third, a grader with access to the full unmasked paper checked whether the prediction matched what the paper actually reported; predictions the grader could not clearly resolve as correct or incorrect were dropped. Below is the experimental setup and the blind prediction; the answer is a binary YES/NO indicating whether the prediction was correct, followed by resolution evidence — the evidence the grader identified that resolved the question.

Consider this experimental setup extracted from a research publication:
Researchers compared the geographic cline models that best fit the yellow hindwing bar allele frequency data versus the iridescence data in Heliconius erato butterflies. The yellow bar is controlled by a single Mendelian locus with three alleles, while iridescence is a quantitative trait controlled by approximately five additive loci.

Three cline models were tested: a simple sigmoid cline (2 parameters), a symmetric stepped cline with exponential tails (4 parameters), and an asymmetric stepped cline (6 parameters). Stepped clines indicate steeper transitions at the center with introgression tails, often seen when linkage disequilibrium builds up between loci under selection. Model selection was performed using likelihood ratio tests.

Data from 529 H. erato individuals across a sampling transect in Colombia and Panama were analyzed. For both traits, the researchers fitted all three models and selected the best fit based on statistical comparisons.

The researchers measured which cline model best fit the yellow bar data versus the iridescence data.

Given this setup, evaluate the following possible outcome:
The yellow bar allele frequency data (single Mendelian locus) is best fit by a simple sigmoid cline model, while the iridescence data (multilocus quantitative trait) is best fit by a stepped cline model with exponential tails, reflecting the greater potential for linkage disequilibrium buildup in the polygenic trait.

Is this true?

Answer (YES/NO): YES